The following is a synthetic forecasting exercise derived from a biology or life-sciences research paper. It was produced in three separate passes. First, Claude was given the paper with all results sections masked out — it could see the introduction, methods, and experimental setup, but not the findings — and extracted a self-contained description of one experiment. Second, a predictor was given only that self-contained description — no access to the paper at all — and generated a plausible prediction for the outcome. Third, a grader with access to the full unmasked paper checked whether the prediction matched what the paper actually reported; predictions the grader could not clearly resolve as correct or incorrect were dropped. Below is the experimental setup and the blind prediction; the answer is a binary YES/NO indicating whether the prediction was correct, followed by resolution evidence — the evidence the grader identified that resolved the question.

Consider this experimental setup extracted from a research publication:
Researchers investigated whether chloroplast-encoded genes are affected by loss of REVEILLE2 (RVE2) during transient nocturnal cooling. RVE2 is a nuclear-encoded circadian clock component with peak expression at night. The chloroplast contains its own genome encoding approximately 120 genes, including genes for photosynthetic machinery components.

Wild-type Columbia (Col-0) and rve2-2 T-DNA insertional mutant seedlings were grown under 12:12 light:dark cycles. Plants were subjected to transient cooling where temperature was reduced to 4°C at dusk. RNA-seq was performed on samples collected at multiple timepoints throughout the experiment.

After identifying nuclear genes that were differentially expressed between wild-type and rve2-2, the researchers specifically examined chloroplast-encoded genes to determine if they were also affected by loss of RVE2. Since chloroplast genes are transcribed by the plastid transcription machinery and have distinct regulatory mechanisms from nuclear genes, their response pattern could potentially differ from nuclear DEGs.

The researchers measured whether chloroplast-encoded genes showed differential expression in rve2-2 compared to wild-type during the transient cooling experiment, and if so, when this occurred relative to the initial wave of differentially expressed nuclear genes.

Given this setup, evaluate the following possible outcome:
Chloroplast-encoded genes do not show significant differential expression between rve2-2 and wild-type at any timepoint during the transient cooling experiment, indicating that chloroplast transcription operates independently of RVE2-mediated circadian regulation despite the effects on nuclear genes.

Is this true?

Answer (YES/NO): NO